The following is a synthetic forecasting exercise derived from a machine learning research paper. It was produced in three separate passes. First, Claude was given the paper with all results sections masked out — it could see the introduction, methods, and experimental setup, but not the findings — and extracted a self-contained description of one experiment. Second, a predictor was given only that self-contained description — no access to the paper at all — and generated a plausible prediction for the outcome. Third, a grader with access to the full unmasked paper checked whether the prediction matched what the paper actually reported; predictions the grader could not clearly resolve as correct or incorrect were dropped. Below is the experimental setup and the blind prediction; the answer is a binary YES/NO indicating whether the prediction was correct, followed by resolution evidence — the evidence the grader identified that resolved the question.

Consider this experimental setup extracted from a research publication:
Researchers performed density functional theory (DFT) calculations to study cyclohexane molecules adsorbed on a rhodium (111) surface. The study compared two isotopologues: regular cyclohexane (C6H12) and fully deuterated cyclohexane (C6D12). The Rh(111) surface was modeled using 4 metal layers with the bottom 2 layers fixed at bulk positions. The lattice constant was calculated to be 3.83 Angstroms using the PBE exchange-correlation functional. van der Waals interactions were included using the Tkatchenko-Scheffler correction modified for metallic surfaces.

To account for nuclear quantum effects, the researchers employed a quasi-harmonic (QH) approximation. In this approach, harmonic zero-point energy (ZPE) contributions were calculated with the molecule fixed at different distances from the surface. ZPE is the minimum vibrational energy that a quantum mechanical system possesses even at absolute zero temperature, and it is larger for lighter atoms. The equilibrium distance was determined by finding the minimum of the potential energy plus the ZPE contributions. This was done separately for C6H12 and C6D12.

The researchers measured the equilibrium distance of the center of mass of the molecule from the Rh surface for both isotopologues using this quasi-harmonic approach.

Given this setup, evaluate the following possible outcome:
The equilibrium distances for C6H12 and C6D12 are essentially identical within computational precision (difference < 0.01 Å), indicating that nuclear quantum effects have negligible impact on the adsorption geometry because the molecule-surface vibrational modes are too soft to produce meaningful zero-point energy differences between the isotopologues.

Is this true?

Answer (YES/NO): NO